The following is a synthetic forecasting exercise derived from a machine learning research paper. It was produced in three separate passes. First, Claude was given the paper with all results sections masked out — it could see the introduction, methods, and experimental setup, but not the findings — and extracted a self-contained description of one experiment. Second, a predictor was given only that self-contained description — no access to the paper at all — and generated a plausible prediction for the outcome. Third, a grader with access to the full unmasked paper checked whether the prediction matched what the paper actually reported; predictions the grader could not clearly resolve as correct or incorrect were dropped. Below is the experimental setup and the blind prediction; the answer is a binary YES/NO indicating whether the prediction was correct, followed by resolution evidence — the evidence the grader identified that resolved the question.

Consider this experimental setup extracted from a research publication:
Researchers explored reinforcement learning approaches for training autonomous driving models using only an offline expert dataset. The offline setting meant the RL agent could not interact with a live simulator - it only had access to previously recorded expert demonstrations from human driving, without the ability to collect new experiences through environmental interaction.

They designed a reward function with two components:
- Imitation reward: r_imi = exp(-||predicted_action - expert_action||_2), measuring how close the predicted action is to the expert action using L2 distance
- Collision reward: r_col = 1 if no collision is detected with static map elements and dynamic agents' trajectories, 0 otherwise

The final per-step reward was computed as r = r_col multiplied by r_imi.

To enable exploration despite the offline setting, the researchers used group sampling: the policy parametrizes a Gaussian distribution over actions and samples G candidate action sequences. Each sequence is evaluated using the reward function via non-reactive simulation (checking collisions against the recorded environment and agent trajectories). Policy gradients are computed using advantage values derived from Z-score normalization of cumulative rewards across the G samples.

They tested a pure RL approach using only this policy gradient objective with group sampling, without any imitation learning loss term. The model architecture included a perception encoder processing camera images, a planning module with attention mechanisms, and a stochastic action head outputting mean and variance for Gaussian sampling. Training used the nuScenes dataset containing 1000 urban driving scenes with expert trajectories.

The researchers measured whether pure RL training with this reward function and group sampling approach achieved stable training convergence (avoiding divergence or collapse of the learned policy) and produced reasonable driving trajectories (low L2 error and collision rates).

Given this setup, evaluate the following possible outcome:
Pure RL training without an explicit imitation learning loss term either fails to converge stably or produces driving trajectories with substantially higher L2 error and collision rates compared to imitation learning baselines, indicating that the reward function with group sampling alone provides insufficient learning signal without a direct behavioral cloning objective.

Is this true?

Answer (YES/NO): YES